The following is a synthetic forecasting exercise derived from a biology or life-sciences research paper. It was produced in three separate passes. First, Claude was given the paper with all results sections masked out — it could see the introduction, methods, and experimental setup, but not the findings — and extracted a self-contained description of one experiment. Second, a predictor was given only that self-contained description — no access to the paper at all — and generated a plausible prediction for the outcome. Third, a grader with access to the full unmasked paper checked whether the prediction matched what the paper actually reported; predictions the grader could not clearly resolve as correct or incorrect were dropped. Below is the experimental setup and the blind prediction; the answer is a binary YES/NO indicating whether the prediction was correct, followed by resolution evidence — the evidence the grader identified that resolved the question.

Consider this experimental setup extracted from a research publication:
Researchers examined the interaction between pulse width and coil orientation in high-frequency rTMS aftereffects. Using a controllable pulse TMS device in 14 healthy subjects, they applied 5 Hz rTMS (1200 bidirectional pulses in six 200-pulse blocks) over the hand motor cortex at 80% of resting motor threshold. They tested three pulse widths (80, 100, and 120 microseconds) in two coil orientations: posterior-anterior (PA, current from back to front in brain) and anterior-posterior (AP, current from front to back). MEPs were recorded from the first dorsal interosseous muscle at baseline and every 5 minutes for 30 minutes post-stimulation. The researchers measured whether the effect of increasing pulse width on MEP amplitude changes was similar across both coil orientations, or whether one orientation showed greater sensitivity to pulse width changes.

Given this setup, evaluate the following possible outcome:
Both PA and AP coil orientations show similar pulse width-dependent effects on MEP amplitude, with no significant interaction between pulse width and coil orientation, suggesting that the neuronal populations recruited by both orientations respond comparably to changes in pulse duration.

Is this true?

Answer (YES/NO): NO